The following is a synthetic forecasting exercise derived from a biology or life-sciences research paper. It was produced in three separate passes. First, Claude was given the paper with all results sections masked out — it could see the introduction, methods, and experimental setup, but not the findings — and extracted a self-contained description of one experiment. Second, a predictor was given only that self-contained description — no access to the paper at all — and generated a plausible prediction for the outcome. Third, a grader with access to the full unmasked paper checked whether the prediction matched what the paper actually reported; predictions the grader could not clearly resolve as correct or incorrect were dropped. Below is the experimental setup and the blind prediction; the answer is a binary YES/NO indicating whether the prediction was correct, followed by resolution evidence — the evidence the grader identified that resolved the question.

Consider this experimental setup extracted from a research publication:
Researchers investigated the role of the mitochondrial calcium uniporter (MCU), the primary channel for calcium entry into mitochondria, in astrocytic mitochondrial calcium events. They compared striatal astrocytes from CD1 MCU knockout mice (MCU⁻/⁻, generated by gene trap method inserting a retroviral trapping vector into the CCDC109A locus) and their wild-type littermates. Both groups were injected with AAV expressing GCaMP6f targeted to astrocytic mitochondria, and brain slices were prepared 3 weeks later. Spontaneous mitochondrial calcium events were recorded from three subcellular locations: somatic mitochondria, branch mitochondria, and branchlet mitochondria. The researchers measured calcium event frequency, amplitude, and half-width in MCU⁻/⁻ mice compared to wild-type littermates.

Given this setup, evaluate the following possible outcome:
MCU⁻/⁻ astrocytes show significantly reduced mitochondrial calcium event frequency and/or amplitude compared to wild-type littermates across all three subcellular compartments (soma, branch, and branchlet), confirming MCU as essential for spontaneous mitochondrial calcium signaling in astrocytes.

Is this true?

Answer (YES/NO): NO